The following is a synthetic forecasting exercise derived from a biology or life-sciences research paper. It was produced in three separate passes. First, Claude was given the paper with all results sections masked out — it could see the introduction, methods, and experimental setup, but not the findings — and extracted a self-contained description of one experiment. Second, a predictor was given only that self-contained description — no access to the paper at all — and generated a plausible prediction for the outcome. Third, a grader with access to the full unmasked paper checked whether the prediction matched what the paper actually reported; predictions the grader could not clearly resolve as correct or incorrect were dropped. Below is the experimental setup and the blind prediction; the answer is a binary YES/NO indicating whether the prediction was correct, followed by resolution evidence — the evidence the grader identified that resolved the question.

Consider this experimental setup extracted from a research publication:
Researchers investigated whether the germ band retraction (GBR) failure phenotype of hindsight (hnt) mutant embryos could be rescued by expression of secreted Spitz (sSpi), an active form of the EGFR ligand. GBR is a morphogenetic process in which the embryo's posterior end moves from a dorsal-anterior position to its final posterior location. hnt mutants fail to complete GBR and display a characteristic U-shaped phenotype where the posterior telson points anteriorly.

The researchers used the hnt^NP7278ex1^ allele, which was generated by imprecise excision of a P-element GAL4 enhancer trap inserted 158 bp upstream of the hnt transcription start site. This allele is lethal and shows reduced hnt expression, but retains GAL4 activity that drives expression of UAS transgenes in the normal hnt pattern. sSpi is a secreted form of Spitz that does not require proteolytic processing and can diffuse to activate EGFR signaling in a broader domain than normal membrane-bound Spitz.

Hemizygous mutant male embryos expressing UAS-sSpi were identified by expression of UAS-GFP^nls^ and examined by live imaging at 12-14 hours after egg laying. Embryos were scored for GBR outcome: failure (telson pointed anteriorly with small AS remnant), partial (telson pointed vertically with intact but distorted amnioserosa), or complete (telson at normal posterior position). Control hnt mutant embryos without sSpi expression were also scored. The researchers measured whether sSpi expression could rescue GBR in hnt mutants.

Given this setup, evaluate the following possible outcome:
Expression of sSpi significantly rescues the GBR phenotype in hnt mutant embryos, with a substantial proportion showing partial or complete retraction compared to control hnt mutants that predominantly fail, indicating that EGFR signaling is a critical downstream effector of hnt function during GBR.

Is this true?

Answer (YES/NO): YES